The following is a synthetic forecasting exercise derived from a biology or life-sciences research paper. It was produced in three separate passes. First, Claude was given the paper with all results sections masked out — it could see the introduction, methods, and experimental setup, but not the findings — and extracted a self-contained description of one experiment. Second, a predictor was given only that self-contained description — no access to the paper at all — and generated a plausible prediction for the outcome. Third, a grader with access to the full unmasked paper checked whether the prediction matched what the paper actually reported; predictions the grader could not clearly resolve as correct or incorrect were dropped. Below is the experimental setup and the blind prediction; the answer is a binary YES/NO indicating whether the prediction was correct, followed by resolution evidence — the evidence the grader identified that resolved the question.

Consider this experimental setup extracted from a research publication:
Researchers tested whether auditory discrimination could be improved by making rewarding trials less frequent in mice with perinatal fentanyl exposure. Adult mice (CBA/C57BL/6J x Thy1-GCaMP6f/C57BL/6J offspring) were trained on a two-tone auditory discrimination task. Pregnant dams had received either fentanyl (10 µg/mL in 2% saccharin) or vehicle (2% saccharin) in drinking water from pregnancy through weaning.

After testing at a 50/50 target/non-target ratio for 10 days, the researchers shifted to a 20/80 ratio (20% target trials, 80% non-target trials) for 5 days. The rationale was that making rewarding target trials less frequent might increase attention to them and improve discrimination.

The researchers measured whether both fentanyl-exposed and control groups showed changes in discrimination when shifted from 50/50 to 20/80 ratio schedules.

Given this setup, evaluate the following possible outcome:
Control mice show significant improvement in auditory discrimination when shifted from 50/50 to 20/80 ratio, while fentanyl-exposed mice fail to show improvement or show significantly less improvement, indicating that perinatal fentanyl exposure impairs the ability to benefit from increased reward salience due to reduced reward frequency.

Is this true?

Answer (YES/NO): NO